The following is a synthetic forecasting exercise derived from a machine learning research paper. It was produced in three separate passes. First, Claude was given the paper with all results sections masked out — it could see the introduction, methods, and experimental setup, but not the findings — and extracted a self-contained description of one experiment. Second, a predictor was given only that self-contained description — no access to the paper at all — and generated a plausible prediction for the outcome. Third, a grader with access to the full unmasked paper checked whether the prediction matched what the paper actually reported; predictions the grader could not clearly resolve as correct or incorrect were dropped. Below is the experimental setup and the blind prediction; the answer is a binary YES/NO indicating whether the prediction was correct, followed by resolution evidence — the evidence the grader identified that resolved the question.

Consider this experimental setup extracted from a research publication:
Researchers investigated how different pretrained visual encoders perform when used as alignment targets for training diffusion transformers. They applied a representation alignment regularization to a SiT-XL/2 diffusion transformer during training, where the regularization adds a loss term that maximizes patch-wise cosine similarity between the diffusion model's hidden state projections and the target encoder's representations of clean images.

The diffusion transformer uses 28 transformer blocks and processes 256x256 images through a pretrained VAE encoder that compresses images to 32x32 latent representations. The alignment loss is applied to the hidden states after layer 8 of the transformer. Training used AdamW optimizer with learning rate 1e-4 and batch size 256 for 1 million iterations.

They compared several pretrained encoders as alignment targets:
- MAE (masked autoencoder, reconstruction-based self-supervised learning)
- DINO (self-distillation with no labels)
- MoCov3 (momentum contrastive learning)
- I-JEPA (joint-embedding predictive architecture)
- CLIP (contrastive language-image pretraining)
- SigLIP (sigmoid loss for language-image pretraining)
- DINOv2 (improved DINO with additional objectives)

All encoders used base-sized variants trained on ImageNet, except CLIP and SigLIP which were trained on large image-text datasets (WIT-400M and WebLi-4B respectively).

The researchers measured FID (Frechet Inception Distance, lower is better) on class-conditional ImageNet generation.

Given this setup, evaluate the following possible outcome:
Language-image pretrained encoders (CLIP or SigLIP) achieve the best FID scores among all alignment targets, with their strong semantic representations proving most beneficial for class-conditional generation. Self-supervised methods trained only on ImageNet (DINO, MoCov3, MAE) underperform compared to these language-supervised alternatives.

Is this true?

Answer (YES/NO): NO